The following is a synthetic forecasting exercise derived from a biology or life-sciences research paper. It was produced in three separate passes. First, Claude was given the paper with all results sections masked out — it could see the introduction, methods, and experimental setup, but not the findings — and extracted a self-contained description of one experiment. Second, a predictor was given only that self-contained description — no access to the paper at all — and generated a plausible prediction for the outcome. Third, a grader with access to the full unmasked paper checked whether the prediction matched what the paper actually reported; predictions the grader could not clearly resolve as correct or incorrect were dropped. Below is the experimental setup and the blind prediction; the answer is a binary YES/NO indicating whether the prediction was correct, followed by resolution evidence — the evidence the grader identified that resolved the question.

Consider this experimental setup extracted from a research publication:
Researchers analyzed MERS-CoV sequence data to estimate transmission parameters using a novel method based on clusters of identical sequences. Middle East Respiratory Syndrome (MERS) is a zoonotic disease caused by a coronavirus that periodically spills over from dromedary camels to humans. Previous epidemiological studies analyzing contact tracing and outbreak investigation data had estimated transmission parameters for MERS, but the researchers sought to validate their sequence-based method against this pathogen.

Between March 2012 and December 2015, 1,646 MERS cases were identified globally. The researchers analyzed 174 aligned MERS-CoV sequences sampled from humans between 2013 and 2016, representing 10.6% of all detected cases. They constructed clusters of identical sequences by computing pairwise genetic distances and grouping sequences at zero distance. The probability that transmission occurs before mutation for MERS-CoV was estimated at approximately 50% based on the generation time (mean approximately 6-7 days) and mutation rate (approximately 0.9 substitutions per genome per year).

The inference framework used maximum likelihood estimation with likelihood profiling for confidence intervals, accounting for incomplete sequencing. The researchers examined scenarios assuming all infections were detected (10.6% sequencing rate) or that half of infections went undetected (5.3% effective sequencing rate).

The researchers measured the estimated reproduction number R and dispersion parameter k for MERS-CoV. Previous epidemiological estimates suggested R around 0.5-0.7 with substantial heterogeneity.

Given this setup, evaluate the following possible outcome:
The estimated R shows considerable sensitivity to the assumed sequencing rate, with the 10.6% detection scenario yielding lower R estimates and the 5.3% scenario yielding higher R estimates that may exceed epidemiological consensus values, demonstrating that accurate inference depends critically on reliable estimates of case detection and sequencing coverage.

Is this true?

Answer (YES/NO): NO